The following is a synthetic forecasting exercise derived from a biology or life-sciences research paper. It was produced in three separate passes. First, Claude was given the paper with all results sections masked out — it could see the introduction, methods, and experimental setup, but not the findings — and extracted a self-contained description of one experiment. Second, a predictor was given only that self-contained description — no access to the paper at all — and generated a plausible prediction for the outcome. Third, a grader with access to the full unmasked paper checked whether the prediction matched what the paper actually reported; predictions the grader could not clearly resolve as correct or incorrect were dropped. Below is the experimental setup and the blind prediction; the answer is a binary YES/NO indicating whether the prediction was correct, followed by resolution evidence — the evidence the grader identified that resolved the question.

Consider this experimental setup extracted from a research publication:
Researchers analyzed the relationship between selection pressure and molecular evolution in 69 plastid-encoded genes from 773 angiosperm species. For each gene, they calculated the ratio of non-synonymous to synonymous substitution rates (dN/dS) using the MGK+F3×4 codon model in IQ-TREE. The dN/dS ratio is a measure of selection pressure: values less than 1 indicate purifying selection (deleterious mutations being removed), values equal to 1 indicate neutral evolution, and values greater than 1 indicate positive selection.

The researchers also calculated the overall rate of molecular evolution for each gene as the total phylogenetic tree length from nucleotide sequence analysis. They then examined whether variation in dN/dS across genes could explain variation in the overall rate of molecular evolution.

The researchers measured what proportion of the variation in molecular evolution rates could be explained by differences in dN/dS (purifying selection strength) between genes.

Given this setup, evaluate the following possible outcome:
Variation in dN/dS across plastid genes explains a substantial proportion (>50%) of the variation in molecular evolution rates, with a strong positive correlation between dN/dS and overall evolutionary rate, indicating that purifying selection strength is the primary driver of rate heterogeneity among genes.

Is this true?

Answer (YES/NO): YES